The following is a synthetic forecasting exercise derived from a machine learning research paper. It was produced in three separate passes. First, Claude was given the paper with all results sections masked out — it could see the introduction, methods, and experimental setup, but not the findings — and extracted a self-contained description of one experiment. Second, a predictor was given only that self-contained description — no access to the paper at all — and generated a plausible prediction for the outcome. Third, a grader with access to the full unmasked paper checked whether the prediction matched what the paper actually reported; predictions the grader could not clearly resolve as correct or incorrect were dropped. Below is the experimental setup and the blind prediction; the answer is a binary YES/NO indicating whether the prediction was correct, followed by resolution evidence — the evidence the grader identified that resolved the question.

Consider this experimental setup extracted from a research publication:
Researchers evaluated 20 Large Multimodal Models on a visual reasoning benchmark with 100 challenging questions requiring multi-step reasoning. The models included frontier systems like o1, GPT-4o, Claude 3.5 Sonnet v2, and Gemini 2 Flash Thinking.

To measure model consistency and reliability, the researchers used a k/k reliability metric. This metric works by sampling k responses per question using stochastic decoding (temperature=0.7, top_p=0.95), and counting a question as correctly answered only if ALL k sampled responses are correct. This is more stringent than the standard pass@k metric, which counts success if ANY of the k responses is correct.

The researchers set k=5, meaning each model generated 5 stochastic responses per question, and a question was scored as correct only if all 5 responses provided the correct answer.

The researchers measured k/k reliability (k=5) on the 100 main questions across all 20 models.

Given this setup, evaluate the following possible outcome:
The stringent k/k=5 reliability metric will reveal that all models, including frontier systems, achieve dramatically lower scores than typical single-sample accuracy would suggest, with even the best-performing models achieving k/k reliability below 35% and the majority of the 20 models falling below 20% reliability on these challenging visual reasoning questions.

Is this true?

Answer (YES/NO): NO